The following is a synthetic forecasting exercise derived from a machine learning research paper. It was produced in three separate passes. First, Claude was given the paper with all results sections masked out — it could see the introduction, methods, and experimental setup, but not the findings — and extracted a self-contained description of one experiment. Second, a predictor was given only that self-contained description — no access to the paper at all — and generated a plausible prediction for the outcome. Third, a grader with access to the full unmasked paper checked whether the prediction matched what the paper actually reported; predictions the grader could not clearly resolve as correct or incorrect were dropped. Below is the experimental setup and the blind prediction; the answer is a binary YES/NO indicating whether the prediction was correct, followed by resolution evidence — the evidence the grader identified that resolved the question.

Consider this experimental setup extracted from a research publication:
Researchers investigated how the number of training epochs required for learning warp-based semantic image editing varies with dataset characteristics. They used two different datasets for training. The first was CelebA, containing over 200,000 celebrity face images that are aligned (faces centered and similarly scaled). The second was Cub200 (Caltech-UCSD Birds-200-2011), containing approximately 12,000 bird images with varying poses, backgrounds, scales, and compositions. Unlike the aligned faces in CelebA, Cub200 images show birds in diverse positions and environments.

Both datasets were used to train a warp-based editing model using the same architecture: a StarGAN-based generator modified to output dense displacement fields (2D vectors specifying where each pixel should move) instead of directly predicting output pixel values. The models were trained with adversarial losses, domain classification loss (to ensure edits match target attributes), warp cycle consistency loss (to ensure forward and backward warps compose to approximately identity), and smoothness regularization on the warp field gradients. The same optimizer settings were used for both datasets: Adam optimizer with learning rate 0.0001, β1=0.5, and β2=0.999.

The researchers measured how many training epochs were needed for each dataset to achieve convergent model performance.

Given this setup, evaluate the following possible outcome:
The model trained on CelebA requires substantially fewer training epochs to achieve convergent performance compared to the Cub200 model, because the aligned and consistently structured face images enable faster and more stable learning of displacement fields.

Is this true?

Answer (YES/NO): NO